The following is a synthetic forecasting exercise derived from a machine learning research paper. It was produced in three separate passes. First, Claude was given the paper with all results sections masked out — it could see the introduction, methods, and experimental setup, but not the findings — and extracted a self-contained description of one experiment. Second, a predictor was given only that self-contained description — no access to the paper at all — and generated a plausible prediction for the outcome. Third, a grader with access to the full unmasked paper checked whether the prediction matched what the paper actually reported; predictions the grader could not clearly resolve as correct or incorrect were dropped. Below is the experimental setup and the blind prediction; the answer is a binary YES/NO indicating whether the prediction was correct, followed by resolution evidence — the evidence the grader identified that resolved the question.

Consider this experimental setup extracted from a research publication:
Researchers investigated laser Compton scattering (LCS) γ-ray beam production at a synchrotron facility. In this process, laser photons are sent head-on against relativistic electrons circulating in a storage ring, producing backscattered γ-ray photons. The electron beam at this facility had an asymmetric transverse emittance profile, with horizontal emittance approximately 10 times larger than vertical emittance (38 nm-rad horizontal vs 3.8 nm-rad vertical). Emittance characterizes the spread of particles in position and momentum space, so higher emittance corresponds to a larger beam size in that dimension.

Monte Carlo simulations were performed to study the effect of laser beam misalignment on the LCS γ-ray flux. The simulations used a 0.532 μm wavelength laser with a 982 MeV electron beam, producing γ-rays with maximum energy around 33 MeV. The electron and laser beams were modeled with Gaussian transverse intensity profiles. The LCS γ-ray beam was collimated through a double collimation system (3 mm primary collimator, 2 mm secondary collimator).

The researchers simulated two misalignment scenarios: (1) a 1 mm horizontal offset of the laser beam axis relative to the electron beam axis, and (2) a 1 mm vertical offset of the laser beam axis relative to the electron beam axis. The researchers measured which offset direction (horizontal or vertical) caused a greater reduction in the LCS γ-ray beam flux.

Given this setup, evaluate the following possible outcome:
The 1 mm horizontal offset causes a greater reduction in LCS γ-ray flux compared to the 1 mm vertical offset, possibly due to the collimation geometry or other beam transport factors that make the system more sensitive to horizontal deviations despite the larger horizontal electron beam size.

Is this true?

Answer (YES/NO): NO